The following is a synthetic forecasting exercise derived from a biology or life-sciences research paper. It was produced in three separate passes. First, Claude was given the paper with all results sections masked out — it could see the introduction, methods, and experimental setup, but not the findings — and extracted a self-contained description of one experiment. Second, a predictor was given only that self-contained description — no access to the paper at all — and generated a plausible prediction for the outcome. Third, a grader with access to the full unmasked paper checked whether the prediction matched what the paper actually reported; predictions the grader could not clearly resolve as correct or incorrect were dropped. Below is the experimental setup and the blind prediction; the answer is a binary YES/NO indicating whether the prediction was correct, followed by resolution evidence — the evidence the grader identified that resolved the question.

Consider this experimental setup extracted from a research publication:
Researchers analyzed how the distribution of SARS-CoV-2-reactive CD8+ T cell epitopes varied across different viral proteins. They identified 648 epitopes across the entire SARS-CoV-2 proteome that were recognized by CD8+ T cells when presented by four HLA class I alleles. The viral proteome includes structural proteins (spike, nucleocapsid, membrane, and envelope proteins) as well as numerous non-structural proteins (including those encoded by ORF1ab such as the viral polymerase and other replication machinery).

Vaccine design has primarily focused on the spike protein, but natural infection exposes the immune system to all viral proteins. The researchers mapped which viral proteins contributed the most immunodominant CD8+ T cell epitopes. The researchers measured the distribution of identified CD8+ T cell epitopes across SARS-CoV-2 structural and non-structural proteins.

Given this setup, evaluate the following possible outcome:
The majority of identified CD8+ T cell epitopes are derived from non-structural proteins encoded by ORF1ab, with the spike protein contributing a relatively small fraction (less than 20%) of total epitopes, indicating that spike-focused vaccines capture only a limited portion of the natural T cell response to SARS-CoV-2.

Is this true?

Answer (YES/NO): YES